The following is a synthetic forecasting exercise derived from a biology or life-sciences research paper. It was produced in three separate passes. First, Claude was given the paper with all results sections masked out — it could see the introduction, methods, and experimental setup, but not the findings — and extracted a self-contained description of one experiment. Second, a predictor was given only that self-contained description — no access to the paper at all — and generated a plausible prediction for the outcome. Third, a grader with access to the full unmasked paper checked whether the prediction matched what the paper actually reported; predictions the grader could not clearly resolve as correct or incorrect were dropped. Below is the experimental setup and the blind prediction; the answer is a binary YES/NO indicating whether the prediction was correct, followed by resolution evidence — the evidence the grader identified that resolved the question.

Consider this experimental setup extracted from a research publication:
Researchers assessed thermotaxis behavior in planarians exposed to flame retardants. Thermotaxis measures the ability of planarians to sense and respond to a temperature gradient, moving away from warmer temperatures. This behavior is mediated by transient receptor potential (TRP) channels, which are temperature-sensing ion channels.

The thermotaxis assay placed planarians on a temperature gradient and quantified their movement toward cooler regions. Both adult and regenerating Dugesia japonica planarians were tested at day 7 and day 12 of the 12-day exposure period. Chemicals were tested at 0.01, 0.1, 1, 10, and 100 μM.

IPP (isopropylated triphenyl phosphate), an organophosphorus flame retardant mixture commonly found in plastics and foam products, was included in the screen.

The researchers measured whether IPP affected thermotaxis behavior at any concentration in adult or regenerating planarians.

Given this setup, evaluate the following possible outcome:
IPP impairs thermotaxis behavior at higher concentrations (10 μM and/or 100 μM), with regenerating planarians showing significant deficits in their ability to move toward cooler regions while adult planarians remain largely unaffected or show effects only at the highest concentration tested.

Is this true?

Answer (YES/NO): NO